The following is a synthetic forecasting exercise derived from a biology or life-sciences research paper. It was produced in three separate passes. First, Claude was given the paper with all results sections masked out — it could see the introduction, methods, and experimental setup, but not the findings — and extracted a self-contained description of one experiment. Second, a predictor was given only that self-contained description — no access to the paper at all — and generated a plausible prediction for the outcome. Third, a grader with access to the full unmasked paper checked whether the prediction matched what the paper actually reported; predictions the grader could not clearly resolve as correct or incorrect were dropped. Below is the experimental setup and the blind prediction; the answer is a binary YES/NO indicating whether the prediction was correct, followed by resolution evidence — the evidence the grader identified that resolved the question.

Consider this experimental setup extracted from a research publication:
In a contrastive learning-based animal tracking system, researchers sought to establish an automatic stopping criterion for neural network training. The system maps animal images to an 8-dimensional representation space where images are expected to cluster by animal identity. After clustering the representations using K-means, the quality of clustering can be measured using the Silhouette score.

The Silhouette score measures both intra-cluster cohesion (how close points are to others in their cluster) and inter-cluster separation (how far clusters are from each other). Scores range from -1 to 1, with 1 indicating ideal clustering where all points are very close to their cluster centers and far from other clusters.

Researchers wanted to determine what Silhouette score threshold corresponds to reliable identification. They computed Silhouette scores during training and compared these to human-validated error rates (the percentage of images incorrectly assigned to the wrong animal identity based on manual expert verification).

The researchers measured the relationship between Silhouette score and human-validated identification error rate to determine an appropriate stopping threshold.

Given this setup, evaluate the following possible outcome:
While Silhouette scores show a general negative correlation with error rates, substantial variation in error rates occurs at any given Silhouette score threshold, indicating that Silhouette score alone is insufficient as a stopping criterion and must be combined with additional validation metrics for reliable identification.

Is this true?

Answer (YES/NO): NO